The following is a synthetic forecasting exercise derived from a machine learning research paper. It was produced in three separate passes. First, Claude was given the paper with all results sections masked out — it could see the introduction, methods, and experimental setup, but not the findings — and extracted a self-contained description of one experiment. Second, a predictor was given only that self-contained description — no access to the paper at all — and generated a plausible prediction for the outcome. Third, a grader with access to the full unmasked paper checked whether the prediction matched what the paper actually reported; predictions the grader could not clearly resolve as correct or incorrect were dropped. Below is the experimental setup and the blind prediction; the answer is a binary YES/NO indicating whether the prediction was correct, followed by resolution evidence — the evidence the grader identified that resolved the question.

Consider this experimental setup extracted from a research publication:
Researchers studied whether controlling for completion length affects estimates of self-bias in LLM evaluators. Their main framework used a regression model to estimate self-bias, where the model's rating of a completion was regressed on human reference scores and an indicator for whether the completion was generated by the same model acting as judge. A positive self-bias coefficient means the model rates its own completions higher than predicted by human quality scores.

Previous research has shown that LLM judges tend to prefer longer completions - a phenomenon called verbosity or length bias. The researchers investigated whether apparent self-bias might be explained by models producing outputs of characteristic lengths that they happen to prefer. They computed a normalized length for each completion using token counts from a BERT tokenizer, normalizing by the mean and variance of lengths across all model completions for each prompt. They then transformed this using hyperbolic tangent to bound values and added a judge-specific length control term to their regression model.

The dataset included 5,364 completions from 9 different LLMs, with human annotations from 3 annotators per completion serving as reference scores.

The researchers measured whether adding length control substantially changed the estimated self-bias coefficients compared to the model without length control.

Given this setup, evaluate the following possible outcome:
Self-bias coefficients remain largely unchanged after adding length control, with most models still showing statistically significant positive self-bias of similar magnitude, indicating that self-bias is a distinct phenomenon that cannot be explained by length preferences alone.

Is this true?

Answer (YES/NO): YES